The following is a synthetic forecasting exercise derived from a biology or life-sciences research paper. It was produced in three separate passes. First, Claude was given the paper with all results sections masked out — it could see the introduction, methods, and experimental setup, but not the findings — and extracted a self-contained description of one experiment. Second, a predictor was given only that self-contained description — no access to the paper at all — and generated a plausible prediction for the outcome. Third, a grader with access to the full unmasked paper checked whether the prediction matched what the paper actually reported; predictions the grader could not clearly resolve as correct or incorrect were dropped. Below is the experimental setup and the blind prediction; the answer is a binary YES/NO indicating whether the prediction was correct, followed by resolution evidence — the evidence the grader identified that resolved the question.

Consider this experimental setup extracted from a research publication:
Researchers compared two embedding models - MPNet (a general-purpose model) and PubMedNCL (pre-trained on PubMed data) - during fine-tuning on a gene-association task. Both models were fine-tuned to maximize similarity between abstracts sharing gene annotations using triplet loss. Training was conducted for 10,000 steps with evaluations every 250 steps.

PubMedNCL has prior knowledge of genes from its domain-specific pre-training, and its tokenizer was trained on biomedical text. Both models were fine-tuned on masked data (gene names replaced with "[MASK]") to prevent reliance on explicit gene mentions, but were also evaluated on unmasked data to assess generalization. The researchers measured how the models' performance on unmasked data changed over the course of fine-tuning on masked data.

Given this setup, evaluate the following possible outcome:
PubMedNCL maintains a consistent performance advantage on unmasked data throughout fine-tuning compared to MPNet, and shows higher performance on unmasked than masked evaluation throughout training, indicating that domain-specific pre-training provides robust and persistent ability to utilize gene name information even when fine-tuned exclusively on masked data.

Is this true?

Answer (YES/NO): NO